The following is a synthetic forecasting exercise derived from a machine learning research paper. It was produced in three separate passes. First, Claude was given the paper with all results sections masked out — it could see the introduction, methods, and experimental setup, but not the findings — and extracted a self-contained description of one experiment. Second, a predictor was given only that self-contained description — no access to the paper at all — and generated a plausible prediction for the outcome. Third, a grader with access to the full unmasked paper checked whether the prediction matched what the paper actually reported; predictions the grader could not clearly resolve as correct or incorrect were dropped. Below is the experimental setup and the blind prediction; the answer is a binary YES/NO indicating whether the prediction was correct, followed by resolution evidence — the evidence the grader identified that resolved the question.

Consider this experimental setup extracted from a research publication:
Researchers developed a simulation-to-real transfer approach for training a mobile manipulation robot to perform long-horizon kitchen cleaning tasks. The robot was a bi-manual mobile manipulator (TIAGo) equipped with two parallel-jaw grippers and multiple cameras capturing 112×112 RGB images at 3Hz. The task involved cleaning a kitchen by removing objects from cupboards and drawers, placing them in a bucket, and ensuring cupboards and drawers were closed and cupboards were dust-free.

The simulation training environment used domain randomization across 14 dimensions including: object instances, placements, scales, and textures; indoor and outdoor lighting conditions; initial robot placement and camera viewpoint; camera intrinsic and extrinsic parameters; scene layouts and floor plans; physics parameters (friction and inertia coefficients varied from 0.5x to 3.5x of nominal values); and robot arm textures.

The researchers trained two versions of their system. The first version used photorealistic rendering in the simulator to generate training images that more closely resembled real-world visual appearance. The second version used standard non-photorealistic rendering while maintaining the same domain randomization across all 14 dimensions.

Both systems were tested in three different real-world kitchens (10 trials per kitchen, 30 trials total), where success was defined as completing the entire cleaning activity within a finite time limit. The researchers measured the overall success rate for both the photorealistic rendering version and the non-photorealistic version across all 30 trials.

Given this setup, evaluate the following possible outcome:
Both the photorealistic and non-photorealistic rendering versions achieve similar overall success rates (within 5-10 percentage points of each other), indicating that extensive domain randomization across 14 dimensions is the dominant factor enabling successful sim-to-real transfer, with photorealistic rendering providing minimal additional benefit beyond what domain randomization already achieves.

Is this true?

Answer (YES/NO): NO